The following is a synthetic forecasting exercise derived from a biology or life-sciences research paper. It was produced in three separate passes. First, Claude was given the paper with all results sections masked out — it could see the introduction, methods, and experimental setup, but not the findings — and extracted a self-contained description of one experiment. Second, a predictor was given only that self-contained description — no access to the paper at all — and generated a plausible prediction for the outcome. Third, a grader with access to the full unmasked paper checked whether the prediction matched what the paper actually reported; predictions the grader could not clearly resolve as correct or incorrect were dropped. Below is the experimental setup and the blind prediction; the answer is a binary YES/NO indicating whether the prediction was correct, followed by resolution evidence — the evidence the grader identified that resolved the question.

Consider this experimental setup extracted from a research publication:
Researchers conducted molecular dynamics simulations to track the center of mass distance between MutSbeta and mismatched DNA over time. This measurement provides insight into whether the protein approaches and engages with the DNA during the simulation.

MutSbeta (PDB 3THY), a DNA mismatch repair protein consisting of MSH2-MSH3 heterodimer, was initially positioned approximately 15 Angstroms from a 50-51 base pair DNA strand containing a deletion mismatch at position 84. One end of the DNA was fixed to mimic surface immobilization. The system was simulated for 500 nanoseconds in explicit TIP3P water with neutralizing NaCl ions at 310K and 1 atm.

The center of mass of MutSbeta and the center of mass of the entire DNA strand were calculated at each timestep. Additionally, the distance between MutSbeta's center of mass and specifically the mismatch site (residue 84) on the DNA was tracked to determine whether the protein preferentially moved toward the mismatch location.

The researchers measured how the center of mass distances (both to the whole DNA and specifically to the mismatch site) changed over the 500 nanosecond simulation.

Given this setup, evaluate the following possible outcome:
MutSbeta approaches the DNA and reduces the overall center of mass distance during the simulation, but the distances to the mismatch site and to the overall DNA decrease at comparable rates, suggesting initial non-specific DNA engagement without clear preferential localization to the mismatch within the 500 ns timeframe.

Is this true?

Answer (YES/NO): NO